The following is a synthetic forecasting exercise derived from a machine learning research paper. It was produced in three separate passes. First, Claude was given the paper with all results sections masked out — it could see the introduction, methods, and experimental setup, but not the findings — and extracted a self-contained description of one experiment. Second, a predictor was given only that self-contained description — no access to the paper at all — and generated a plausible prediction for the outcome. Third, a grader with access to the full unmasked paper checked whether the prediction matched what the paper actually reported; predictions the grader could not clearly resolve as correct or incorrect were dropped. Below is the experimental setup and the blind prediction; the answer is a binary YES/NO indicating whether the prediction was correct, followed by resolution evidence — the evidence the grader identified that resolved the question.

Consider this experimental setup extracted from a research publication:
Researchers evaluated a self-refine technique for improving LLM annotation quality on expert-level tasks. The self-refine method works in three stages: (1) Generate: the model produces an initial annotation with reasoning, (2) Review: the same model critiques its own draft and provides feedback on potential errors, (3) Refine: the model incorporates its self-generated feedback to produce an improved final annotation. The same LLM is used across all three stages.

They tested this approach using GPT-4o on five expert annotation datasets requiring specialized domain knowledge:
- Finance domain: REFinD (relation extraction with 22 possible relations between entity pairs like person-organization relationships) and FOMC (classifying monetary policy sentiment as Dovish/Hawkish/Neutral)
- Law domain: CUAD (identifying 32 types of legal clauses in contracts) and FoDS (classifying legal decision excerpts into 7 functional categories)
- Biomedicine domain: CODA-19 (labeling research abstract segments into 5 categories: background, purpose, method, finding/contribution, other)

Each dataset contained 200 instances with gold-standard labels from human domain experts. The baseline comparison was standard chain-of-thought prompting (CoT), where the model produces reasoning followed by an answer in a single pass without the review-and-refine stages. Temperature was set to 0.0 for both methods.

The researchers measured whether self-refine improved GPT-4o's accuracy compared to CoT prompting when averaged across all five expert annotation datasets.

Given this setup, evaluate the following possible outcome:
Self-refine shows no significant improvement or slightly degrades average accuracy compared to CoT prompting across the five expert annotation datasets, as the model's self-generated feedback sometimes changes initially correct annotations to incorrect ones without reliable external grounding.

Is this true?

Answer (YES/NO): YES